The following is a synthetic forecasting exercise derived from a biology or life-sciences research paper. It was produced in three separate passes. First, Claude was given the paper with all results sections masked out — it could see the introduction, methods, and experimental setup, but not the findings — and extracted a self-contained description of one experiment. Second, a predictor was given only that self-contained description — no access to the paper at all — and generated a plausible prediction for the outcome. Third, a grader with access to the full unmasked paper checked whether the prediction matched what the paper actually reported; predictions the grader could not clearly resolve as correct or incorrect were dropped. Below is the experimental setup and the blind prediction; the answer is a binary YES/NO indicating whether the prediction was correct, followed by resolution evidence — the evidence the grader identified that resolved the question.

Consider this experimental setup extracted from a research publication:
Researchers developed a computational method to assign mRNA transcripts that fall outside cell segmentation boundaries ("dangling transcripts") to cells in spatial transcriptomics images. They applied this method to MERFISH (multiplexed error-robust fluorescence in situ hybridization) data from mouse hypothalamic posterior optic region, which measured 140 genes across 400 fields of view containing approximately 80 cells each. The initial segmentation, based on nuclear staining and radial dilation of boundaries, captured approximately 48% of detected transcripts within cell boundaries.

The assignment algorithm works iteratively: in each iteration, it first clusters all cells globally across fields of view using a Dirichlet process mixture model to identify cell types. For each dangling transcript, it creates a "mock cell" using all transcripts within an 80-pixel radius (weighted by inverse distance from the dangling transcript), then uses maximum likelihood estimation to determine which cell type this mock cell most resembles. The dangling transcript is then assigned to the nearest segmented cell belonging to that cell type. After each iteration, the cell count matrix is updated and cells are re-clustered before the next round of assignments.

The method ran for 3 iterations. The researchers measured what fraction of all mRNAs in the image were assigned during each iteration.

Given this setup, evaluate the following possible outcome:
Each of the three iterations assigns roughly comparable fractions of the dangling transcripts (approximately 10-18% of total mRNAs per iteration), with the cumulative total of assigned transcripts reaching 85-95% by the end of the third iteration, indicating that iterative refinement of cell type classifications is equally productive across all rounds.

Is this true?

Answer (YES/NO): NO